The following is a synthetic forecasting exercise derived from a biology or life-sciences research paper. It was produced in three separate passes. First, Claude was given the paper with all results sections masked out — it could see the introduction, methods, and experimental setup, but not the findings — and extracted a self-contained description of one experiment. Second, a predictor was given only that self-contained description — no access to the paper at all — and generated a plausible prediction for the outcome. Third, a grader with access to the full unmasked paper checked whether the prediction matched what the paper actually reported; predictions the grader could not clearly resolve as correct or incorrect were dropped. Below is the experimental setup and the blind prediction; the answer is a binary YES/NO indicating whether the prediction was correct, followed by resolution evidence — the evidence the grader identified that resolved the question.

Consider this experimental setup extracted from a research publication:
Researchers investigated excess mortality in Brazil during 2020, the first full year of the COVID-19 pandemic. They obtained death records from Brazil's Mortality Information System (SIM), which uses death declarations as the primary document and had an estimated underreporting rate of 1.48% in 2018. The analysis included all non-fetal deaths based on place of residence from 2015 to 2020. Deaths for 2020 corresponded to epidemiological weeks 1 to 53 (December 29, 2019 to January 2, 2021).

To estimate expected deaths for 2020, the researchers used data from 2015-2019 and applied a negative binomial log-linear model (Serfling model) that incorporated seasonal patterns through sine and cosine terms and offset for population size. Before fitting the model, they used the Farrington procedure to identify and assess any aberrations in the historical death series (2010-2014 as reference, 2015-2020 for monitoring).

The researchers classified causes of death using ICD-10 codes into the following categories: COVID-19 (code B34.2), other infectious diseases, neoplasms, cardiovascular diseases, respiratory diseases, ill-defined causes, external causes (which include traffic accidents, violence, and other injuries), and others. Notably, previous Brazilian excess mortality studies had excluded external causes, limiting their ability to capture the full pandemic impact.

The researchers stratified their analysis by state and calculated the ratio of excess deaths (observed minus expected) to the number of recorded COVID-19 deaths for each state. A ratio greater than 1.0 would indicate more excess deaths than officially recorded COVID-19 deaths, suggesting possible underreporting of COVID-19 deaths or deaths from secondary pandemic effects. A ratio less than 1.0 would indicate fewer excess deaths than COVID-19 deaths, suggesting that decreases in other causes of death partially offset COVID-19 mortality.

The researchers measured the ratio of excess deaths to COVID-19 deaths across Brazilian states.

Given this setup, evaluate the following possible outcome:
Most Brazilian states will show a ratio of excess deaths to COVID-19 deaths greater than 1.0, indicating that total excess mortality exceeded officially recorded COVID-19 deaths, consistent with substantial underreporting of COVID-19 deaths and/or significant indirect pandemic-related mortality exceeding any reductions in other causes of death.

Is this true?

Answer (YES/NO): NO